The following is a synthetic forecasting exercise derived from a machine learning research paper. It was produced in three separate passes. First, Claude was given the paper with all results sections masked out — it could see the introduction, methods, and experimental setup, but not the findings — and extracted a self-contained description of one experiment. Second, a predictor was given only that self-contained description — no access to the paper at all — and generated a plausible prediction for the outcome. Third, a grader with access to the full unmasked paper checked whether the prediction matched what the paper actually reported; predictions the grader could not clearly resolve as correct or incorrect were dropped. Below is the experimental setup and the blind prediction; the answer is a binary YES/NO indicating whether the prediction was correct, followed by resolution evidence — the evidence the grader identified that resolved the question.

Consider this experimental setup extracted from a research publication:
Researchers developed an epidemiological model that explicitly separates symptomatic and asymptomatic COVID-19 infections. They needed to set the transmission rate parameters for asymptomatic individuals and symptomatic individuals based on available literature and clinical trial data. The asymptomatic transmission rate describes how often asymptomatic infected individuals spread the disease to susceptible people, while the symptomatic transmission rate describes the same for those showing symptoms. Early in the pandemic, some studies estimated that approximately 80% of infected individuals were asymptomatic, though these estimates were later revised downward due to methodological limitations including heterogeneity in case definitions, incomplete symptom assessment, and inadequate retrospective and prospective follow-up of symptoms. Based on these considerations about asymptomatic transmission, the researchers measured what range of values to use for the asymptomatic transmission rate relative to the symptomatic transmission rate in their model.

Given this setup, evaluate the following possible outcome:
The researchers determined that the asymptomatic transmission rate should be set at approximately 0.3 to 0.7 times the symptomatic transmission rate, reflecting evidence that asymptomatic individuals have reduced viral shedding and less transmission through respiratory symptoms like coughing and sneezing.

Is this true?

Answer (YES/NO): NO